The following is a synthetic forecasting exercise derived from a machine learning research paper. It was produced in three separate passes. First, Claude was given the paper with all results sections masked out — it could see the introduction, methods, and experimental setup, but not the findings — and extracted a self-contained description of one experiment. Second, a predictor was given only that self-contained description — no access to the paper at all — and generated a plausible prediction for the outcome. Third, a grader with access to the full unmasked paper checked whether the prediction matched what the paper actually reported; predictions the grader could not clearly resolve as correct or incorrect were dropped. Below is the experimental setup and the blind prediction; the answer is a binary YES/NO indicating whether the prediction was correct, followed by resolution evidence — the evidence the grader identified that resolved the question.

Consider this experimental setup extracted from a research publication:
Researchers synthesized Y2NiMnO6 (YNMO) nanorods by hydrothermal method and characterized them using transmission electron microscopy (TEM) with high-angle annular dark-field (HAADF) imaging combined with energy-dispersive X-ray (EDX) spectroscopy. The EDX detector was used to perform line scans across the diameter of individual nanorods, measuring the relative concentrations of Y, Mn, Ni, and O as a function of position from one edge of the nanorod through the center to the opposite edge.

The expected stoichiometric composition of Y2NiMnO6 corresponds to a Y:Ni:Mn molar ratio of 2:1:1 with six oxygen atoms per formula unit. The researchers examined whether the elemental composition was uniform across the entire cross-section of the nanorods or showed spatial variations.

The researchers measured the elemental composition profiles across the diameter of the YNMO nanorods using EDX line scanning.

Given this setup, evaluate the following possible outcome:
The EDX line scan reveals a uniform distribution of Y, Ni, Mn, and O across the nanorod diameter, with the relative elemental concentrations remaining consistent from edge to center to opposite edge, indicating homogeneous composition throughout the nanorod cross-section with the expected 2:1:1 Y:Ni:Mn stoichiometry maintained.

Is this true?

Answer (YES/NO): NO